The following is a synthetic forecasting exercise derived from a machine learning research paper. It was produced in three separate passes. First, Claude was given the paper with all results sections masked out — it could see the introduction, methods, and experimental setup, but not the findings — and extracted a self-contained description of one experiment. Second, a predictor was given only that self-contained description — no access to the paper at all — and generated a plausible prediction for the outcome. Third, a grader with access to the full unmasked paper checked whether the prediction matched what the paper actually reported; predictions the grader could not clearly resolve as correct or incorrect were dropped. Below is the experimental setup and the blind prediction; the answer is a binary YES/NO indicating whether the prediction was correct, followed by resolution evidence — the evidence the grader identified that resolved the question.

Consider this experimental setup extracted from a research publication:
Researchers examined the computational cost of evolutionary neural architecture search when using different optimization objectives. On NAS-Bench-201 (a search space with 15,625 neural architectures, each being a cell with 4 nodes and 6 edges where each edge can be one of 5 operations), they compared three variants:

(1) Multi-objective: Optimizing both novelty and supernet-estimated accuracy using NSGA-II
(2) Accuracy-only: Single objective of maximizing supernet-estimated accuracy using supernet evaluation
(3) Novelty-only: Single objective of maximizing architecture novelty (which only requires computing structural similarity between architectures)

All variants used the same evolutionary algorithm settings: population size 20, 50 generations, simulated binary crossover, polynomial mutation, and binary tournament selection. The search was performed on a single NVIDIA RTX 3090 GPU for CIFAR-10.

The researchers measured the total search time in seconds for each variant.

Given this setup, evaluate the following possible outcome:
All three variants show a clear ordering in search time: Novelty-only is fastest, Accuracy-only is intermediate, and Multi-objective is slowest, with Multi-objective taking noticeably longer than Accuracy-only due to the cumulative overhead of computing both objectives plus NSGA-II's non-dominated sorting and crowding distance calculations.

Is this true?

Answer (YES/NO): NO